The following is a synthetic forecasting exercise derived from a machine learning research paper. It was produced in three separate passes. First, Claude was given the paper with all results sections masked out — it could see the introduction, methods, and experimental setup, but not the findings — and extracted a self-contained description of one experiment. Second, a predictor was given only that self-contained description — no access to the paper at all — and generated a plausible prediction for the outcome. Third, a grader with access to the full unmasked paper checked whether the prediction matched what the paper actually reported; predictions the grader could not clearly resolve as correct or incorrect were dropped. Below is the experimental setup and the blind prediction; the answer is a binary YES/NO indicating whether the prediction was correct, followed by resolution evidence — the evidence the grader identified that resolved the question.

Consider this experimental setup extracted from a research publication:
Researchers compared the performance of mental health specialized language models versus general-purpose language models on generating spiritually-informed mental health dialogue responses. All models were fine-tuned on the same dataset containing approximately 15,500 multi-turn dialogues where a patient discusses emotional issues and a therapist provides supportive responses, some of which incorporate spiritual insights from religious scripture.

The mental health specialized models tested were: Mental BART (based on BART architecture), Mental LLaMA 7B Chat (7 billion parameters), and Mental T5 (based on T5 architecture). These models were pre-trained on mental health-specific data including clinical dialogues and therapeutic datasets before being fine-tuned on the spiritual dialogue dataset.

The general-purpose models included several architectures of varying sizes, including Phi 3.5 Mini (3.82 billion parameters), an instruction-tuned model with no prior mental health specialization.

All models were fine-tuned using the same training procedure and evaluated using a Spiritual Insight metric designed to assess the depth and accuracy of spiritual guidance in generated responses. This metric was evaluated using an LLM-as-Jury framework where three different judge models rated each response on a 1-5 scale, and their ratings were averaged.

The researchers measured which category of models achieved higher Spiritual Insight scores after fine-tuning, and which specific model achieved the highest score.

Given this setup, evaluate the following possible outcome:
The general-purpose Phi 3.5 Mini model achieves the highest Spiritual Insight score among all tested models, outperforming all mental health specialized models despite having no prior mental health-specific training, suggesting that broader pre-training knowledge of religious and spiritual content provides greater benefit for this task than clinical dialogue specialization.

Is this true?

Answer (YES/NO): YES